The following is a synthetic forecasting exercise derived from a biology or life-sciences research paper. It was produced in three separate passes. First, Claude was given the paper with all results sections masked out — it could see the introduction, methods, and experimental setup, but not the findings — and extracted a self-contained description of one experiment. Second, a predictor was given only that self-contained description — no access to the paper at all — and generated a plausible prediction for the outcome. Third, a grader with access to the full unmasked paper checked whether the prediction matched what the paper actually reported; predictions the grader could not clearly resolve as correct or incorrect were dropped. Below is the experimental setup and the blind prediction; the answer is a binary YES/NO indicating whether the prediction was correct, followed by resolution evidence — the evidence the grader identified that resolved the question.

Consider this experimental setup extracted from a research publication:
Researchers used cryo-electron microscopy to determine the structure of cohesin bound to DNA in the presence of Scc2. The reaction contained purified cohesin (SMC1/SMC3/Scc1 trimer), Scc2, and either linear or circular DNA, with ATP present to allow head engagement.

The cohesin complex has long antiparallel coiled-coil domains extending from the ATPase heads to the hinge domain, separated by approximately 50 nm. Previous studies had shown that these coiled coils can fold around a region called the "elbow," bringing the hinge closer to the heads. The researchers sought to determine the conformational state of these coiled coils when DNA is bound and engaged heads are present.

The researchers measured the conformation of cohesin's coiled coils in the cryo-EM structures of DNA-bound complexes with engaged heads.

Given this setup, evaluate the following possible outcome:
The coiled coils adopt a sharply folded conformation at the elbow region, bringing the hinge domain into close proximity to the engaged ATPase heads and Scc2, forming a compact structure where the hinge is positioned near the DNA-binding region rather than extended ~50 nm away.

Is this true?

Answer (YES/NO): YES